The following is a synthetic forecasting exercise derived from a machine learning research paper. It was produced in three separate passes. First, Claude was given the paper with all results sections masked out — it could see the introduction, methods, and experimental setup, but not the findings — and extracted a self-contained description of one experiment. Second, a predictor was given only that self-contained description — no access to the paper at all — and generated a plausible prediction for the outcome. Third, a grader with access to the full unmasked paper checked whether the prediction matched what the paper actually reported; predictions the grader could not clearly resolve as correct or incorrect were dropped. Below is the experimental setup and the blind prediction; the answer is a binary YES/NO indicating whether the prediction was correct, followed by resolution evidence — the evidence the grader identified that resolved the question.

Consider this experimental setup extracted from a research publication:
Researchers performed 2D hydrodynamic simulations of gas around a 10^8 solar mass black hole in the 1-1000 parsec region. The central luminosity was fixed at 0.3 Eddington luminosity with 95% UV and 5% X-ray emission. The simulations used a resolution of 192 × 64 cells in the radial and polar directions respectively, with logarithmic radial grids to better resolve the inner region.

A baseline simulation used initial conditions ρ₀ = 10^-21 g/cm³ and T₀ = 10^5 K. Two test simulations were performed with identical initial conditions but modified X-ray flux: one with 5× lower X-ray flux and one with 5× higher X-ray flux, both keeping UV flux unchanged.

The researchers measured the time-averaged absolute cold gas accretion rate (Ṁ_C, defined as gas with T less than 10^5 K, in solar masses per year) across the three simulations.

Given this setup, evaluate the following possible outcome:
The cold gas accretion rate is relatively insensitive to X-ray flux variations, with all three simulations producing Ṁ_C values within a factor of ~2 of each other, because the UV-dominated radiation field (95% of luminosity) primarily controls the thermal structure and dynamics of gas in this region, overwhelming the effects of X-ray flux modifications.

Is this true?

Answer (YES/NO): NO